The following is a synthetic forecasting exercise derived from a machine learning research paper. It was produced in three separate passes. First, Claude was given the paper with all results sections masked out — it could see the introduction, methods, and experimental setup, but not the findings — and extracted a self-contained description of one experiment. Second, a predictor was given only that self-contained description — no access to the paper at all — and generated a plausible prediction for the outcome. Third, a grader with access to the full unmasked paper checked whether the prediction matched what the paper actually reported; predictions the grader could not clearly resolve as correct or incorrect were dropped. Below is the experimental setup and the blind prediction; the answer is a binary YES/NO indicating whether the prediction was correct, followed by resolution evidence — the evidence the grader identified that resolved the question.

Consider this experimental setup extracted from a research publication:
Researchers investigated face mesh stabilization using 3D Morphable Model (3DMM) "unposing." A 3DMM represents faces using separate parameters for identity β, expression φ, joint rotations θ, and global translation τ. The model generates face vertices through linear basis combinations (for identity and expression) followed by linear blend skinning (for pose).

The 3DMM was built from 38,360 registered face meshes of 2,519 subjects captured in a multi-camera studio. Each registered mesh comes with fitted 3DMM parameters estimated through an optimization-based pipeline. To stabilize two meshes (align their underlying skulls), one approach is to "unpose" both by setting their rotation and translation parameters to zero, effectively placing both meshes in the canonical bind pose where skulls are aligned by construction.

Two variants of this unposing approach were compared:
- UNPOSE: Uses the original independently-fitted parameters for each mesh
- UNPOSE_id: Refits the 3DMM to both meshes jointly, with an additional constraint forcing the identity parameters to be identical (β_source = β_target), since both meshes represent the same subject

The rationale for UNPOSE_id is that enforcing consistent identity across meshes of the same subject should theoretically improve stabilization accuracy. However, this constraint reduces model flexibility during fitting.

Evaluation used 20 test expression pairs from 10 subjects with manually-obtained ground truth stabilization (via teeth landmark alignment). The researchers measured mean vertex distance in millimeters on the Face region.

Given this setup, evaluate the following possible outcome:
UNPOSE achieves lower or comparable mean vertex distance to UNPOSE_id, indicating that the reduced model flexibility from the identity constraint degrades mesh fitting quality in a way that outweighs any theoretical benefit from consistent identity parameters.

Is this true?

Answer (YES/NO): YES